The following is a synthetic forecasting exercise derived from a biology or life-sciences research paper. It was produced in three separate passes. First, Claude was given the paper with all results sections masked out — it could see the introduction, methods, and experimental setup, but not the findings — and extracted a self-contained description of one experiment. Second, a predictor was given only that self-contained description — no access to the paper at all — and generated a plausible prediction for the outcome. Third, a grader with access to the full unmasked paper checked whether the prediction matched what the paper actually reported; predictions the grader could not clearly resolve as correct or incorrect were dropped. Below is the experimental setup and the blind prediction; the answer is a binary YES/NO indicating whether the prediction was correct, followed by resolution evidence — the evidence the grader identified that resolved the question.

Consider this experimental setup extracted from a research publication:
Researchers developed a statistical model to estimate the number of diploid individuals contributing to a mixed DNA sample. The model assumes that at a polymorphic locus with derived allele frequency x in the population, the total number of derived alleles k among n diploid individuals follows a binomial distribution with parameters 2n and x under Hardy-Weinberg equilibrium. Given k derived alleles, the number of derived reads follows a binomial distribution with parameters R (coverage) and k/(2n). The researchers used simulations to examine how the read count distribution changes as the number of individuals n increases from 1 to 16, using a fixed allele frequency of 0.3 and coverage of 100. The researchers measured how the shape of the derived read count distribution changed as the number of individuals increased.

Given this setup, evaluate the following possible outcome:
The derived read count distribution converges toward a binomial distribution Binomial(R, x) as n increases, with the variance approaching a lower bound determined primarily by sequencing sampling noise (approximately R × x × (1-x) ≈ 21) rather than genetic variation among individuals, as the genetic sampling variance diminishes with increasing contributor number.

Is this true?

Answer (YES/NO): YES